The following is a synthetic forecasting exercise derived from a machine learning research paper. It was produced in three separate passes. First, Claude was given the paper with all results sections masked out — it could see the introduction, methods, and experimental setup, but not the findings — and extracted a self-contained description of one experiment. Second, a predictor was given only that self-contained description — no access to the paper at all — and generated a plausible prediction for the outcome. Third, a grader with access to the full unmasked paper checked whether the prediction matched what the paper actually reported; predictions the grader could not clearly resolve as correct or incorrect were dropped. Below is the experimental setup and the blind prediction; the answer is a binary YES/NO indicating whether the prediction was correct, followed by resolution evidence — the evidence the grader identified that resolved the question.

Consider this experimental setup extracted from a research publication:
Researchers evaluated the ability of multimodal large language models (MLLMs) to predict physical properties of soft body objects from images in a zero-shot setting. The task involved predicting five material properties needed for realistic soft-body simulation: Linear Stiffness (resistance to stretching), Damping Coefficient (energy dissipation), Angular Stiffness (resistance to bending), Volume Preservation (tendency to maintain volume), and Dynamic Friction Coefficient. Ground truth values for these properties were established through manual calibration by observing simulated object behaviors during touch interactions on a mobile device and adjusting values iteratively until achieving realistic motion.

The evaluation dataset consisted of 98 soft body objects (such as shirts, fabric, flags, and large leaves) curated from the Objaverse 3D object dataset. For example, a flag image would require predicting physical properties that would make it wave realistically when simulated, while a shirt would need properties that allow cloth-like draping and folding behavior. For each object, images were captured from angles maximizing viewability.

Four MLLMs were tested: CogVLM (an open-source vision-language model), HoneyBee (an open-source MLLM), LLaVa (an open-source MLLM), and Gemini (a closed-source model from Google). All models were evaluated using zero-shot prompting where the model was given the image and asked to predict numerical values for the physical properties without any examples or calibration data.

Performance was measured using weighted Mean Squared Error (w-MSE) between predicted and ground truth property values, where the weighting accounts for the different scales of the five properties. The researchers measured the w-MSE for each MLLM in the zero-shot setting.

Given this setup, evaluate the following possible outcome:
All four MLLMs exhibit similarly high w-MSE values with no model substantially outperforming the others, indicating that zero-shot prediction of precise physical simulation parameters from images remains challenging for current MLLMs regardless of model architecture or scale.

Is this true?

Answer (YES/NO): NO